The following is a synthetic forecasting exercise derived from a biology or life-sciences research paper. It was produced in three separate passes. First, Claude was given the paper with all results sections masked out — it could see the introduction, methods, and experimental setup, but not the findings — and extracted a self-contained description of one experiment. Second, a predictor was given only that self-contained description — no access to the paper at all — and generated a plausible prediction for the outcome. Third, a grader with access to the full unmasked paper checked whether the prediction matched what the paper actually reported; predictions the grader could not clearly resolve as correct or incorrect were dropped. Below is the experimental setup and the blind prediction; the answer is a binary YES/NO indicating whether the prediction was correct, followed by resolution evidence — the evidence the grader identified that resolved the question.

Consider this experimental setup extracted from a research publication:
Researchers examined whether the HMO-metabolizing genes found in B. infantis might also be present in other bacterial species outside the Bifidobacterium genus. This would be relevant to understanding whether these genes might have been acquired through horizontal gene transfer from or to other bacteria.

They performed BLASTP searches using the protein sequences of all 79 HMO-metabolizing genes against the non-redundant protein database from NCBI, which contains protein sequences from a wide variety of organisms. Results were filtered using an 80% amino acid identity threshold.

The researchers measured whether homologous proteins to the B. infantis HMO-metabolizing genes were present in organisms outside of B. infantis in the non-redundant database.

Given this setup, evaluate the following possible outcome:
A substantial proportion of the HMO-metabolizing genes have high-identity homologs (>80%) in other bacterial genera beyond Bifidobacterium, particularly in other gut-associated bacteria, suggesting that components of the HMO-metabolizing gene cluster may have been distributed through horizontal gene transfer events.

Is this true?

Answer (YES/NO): NO